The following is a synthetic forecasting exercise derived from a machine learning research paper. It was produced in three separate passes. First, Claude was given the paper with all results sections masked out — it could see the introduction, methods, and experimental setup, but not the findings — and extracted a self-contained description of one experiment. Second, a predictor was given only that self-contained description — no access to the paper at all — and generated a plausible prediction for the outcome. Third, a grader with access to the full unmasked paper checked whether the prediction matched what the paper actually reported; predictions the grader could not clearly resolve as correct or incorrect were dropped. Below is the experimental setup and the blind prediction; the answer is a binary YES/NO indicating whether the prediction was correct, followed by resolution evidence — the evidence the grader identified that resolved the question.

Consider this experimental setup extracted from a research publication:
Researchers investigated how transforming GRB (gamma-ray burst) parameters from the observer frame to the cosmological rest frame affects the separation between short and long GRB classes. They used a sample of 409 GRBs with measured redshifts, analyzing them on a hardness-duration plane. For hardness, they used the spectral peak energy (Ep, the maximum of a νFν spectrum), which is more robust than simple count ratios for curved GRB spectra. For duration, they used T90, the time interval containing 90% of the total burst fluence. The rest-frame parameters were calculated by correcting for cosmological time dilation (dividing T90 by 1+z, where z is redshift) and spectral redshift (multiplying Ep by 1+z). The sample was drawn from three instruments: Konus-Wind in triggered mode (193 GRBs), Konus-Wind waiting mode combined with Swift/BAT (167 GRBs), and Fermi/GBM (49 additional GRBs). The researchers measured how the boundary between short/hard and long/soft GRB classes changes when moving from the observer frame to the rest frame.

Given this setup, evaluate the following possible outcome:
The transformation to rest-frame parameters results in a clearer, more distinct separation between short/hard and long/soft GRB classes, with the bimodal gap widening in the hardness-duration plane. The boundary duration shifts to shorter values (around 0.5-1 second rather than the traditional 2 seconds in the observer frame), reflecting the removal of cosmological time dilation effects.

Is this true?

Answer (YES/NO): NO